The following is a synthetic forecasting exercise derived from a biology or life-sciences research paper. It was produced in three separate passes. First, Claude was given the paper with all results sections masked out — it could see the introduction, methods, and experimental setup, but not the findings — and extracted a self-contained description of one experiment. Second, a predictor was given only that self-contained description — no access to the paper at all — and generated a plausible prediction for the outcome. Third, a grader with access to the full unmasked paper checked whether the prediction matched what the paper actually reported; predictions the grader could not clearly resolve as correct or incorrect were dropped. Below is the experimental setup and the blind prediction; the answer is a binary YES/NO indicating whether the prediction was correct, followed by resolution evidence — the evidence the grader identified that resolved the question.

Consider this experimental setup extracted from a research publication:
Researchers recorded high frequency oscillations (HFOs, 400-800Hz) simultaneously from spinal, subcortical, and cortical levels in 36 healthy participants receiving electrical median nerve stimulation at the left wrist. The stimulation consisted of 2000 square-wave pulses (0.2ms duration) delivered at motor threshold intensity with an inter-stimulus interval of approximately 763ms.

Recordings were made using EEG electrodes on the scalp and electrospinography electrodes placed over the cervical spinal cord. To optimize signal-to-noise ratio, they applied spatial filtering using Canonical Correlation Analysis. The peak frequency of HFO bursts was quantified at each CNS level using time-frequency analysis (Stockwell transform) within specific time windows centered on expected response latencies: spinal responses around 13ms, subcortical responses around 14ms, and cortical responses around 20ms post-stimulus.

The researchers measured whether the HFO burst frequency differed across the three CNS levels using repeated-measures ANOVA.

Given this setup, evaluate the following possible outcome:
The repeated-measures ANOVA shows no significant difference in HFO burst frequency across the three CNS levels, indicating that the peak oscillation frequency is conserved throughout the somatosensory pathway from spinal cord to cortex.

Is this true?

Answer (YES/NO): NO